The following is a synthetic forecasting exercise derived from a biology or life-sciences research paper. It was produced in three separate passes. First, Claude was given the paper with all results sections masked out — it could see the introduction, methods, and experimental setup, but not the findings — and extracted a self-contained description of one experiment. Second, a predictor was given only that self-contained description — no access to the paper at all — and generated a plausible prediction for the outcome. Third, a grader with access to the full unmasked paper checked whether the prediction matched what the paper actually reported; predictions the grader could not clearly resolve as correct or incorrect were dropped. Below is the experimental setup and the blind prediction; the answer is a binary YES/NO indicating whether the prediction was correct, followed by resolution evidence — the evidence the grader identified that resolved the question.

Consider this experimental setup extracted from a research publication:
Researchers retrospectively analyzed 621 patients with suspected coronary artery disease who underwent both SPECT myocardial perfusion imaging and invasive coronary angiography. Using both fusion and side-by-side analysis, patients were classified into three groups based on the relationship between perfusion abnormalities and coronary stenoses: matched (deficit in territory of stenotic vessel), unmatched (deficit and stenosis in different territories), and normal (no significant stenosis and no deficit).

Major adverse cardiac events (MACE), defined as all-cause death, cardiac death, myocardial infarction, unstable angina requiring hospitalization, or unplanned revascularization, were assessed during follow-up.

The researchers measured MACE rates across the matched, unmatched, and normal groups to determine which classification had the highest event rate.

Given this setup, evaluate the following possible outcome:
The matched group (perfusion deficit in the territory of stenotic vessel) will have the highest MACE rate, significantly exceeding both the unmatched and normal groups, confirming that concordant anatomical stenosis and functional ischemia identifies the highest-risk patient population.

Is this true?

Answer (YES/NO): YES